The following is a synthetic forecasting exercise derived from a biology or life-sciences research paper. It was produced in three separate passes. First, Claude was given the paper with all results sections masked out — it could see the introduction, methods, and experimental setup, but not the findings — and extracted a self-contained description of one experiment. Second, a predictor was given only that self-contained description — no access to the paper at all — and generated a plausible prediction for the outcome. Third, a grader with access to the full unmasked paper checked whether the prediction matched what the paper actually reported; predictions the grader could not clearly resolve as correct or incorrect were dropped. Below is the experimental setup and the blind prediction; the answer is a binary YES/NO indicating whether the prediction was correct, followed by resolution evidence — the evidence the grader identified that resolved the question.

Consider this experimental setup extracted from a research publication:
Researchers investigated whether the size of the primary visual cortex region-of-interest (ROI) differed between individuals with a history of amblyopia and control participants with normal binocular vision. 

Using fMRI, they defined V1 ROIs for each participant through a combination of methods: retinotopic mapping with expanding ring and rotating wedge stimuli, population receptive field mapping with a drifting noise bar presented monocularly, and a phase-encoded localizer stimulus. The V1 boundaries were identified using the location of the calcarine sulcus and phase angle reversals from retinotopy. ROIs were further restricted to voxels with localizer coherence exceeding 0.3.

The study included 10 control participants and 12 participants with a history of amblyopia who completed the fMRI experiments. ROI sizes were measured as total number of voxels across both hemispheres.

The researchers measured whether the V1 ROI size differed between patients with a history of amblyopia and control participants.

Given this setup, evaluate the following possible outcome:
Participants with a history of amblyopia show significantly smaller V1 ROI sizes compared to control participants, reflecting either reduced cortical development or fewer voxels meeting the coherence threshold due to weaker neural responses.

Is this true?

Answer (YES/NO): NO